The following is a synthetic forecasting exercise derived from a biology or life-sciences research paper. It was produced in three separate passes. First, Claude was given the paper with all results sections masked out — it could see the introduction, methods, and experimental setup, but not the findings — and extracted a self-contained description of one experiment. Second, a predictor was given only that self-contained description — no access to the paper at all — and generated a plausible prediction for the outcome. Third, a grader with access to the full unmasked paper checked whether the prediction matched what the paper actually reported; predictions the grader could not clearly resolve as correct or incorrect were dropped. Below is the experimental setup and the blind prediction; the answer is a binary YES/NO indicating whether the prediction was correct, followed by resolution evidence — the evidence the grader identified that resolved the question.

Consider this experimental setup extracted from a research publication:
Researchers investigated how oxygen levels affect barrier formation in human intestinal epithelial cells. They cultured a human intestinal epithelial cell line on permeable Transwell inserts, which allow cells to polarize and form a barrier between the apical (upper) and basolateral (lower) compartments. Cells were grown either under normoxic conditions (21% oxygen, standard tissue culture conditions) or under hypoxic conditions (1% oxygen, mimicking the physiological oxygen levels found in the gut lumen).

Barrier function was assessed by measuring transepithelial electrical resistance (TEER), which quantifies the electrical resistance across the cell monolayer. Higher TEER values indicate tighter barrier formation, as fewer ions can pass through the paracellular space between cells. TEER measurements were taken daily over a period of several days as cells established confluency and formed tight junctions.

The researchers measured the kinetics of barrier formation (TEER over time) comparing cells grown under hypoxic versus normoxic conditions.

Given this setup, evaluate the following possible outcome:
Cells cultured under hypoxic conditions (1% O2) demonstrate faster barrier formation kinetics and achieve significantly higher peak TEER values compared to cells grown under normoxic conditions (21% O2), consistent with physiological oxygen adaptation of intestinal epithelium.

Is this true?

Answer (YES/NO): NO